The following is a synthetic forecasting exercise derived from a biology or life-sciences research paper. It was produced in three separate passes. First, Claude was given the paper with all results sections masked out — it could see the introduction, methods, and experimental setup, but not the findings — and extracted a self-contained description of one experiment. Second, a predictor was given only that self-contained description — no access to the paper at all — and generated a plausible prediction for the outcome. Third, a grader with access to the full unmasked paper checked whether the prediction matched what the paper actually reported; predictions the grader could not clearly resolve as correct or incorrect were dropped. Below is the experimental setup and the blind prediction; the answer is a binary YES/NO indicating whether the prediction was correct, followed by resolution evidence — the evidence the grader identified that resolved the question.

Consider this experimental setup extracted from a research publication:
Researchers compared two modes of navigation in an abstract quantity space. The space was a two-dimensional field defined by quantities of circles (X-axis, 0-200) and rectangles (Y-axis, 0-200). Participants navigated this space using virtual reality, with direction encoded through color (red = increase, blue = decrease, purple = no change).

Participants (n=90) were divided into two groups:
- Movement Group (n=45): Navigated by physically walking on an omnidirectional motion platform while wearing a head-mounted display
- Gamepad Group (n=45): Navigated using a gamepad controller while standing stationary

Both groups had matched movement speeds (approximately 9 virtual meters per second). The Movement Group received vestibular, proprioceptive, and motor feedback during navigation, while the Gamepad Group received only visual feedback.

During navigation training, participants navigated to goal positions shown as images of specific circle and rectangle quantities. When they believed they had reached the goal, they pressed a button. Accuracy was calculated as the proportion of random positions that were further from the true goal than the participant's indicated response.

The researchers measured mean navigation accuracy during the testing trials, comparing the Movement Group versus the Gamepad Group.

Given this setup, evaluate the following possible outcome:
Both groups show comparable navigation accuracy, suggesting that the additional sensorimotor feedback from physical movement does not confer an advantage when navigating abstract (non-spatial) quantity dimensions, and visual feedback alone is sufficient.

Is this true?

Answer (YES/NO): YES